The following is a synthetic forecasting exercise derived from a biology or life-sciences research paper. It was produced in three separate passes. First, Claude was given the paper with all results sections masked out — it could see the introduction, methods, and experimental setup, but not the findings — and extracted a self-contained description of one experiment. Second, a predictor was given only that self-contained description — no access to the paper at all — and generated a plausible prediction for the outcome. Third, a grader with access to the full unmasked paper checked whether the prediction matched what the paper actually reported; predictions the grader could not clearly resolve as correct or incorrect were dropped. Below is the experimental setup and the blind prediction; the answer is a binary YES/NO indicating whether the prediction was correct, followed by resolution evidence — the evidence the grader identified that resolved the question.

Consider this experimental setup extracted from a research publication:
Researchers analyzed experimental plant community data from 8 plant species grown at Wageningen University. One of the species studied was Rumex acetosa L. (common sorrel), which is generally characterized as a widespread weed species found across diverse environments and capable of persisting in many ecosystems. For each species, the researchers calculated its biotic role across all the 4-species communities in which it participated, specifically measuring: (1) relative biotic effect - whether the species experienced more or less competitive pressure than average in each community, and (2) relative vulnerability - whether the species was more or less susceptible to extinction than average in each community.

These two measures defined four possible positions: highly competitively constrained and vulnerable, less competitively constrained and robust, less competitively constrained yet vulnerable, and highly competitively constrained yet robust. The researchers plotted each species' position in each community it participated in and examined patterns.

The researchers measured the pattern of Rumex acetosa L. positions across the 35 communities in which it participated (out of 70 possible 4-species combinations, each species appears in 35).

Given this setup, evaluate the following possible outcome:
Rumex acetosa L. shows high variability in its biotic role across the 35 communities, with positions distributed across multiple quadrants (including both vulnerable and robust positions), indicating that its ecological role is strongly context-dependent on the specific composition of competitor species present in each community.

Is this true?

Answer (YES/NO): NO